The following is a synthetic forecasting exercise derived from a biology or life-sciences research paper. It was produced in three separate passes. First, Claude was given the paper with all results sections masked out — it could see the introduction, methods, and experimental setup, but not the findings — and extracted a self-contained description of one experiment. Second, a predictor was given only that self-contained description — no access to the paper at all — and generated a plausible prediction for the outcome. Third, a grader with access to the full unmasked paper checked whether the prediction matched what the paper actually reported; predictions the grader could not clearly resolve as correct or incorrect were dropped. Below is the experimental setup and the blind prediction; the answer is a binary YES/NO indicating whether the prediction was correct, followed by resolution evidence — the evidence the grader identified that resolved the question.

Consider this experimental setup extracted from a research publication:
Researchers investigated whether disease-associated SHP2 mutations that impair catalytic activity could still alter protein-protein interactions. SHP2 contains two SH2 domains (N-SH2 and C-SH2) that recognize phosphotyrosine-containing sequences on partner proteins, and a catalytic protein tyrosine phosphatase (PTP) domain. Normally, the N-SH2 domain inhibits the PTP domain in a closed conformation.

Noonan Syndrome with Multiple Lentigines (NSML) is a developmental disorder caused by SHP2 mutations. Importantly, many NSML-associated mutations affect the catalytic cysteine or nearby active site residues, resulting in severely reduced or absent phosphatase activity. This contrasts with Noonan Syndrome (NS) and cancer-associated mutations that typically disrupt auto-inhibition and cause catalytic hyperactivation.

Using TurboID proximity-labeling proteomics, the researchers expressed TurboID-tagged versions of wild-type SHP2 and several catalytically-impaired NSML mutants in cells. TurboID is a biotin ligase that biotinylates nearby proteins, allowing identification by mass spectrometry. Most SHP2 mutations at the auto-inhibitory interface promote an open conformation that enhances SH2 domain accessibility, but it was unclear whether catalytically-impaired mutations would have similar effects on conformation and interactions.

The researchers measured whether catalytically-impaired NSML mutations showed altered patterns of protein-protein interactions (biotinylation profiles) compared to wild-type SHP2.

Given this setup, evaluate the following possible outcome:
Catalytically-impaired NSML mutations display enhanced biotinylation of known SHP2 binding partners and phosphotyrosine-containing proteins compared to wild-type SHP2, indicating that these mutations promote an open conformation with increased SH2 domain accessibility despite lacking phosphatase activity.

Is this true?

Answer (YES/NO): YES